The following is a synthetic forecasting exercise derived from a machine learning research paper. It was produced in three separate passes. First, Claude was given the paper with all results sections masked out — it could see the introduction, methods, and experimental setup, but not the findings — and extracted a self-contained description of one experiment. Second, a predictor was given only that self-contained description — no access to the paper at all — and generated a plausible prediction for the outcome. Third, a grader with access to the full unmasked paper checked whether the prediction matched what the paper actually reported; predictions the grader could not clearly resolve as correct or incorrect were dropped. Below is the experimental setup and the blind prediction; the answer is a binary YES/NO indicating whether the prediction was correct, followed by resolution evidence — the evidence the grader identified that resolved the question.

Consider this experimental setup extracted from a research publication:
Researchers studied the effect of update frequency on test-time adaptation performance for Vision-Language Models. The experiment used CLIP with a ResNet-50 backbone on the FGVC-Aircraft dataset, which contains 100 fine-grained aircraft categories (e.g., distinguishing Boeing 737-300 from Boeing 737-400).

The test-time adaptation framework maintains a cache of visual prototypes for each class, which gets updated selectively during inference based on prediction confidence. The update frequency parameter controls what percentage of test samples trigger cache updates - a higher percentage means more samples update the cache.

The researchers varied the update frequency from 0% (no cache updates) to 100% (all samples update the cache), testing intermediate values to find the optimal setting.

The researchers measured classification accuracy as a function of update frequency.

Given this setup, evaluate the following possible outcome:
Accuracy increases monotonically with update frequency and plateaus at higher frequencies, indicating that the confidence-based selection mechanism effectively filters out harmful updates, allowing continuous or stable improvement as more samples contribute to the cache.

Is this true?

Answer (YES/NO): NO